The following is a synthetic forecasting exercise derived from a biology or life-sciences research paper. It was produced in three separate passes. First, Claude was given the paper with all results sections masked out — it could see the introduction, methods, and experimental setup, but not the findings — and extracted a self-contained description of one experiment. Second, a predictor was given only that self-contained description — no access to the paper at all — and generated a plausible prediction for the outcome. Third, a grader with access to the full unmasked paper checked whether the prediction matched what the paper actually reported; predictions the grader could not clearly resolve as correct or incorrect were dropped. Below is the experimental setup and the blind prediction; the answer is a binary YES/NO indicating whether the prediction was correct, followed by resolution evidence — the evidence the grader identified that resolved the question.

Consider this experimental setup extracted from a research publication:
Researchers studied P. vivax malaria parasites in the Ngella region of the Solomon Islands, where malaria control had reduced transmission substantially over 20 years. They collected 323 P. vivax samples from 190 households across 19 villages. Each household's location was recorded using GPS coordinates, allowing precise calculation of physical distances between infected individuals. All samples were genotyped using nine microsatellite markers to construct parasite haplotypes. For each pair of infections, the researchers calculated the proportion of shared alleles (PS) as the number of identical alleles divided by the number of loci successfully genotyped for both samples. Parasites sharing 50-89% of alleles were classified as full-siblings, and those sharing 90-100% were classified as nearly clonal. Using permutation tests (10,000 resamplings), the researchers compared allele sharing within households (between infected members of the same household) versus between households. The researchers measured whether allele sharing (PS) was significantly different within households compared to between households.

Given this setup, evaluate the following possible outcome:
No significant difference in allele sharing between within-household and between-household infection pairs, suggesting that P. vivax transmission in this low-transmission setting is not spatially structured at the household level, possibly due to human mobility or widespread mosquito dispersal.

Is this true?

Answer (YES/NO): NO